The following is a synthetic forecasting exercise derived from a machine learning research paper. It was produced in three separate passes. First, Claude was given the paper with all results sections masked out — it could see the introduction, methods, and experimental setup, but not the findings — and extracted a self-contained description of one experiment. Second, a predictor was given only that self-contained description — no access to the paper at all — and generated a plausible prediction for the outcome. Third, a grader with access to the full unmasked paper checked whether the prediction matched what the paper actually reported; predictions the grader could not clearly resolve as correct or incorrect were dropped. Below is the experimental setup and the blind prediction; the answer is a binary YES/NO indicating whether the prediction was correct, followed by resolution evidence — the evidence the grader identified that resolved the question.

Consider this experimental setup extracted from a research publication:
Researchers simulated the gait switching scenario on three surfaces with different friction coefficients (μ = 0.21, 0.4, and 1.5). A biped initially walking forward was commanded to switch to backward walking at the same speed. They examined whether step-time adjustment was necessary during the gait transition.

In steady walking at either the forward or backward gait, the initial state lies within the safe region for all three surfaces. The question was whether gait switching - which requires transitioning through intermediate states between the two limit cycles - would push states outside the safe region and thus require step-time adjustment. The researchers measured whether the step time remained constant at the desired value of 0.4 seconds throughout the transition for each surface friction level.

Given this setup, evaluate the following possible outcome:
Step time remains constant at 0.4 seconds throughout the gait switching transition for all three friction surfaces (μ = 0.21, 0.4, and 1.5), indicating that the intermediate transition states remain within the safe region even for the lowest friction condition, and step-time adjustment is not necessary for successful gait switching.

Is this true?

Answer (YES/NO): YES